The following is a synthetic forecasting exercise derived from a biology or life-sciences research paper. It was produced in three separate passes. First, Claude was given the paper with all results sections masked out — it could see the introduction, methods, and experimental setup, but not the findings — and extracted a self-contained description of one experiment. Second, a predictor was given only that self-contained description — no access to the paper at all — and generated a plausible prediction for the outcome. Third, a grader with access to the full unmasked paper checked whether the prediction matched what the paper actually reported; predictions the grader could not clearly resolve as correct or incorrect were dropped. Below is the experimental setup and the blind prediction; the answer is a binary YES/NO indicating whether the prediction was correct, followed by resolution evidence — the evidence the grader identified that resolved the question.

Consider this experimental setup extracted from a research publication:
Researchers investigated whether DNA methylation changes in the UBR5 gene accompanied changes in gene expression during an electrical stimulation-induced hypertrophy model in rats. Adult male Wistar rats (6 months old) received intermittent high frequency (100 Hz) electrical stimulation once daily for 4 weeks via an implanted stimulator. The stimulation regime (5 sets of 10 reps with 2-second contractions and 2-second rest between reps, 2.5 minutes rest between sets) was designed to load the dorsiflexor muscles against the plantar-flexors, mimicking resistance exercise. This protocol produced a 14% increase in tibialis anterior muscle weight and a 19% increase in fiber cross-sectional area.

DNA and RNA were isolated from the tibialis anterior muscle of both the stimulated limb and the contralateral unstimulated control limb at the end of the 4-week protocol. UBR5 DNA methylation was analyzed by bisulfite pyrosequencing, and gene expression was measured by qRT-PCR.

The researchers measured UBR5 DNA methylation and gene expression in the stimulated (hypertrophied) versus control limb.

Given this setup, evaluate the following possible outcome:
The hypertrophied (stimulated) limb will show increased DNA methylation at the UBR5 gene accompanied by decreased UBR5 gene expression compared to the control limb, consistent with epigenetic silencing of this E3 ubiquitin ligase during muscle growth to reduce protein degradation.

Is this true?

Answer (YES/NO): NO